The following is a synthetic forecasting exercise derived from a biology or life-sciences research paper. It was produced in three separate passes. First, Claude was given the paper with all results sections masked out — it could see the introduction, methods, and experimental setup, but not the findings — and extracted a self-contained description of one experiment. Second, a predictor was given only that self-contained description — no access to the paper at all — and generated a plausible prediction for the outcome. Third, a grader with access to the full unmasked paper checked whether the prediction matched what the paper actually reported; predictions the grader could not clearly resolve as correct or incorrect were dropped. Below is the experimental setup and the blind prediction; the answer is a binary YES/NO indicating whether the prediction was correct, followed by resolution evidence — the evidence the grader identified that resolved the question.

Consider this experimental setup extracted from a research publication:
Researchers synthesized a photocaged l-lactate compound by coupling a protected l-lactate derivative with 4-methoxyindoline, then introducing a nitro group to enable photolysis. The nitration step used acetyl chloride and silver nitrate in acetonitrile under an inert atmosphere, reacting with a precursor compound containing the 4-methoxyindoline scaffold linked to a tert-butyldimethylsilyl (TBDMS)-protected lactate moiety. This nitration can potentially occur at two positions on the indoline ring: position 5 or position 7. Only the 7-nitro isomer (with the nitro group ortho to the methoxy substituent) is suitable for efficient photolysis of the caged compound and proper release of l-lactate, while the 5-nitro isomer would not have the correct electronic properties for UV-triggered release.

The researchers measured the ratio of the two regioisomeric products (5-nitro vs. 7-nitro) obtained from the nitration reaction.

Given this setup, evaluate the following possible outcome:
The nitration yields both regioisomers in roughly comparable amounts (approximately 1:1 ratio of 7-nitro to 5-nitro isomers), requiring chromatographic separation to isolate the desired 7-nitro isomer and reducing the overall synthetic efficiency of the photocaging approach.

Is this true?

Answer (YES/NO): NO